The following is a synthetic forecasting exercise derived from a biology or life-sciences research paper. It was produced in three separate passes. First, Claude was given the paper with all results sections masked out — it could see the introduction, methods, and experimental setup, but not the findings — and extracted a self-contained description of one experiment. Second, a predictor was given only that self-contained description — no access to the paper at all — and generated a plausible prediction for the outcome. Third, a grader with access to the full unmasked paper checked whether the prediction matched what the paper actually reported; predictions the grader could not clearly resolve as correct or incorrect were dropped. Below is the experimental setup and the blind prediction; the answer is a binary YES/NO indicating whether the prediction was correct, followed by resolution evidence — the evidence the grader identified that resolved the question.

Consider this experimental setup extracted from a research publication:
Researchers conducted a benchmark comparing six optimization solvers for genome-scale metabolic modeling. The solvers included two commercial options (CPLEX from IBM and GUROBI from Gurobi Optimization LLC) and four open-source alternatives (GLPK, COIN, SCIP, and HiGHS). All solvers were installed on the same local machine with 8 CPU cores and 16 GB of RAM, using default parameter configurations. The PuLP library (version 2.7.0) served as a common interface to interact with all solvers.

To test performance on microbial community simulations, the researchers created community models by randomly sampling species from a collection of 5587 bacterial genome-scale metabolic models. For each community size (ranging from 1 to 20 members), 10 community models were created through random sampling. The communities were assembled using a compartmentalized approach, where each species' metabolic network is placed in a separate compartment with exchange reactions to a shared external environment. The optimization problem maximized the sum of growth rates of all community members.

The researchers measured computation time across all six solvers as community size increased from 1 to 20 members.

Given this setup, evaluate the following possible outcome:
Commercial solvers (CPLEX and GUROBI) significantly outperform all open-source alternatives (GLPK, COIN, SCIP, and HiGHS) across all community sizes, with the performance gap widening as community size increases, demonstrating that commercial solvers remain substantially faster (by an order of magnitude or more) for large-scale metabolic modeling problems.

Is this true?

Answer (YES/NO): NO